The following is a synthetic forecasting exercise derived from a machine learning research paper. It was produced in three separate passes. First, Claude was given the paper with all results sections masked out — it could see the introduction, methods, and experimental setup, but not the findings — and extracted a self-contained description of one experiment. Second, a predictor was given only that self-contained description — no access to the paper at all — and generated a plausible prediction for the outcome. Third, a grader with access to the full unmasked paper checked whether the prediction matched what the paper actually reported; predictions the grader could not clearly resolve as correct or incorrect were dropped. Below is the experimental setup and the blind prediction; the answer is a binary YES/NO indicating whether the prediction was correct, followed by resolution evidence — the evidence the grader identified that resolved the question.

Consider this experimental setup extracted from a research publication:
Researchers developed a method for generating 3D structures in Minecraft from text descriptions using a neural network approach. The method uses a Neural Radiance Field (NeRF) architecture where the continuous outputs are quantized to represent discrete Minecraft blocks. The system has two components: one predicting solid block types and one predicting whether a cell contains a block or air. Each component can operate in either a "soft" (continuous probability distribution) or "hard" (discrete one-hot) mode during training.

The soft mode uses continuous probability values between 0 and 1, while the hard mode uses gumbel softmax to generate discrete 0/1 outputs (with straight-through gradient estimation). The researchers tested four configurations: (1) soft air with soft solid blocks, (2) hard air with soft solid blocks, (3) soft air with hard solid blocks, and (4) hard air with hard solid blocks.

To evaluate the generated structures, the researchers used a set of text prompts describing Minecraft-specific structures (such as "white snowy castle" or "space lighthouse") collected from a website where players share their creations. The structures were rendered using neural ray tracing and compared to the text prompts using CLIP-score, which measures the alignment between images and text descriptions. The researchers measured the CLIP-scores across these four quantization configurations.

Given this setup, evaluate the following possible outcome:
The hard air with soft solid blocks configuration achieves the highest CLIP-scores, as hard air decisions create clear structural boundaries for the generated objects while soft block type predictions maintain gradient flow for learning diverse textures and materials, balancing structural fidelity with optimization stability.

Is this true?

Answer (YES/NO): NO